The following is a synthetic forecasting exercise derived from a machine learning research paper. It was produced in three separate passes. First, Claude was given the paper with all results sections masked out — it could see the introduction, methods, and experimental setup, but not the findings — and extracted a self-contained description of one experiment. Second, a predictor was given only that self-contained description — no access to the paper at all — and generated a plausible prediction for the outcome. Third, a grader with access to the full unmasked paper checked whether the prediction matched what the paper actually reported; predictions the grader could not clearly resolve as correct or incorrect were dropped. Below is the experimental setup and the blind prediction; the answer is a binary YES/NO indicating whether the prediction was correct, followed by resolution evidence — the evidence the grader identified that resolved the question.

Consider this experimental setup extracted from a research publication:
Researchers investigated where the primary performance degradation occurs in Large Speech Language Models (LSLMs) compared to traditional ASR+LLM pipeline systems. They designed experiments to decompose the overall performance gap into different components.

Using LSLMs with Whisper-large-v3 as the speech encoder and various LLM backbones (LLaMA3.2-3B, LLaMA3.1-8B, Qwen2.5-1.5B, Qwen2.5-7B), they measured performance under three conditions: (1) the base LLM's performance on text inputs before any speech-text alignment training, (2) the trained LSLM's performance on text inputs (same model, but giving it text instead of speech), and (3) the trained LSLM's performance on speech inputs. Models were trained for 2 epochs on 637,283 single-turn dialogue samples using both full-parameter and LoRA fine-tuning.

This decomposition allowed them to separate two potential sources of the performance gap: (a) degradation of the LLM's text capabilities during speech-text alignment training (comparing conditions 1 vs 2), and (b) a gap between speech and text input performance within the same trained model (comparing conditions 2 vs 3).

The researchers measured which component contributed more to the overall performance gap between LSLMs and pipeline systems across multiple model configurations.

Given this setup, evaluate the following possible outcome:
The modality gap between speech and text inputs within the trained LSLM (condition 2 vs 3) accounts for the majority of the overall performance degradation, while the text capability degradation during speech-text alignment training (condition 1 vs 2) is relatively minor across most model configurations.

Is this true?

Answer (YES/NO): YES